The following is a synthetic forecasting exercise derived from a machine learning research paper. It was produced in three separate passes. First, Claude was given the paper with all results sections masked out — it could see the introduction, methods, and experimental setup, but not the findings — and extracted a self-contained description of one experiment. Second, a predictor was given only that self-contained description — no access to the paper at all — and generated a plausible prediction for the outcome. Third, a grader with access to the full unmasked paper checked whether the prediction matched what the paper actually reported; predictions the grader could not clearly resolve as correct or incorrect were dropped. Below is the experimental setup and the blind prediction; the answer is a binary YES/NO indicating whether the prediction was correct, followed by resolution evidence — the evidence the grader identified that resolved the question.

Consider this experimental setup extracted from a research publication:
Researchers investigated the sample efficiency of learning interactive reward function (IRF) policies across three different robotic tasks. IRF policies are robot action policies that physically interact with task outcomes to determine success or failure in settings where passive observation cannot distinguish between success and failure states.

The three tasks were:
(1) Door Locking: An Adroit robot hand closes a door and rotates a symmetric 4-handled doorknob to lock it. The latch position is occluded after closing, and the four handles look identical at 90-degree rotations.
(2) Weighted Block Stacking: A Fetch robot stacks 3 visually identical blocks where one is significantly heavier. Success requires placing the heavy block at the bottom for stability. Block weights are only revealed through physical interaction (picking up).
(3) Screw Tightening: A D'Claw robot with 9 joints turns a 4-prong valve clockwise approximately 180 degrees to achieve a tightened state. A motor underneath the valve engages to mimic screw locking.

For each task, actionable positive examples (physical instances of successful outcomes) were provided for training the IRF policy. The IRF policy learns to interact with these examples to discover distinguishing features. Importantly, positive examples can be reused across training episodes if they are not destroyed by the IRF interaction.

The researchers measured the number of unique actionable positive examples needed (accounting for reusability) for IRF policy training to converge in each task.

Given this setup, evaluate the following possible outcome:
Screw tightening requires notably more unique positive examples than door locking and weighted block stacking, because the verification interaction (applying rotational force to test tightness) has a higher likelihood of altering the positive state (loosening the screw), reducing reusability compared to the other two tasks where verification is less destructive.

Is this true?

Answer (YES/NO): NO